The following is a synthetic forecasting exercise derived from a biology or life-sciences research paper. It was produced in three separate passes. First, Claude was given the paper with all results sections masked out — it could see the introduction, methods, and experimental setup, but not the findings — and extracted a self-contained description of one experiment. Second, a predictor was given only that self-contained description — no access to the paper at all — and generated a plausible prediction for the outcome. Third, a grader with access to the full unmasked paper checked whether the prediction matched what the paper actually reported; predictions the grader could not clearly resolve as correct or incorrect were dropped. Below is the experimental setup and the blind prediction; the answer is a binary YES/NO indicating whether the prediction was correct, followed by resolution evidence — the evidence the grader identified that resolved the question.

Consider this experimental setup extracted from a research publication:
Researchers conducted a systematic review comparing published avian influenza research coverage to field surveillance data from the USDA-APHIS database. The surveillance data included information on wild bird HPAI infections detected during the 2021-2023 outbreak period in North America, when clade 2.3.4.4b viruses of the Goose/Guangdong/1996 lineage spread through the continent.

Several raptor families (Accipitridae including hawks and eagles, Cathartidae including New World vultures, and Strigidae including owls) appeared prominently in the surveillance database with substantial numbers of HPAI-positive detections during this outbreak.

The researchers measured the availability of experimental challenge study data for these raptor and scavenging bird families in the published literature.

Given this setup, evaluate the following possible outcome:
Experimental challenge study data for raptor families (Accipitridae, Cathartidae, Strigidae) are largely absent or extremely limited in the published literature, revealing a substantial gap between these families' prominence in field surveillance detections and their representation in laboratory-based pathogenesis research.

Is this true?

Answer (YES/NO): YES